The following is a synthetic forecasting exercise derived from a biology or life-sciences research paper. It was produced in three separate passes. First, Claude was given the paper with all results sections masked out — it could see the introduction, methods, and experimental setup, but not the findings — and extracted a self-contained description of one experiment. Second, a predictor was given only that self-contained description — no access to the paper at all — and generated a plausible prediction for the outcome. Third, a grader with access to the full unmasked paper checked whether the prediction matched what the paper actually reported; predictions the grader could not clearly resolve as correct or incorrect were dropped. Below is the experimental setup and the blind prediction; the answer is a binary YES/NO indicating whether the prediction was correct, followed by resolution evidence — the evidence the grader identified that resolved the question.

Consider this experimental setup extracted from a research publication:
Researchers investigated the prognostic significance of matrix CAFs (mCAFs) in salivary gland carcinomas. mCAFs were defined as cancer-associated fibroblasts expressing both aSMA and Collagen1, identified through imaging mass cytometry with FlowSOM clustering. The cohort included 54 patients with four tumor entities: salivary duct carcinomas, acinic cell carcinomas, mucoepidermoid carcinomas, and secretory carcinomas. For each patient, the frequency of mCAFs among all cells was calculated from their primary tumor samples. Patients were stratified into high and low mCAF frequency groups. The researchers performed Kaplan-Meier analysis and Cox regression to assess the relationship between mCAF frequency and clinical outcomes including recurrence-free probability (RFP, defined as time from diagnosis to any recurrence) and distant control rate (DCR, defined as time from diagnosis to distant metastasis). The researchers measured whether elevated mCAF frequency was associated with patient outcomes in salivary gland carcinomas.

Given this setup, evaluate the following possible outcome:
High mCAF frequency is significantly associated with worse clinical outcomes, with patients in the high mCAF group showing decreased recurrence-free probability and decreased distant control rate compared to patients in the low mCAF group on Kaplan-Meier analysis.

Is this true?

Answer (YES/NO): YES